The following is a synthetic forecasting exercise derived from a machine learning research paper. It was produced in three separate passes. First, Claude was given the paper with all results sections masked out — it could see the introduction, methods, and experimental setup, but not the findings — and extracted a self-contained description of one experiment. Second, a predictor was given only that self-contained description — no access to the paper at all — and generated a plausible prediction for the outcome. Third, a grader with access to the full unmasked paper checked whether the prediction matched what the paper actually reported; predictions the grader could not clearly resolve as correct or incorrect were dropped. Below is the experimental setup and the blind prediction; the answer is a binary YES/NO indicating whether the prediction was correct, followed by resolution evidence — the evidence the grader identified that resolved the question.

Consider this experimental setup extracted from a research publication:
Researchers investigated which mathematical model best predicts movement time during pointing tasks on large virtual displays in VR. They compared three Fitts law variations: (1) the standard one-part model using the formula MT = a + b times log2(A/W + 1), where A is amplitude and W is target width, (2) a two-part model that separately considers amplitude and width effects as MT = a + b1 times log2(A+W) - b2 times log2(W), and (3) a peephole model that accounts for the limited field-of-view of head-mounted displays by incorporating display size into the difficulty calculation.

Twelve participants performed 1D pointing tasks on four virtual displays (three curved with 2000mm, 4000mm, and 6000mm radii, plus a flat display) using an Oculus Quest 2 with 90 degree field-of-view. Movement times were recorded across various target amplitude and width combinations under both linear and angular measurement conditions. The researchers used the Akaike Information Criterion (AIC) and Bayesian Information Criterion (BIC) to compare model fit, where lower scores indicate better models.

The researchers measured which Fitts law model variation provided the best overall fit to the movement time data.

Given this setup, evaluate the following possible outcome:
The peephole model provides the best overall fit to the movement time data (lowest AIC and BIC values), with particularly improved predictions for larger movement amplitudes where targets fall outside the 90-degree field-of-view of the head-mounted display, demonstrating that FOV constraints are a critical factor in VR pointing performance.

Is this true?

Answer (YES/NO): NO